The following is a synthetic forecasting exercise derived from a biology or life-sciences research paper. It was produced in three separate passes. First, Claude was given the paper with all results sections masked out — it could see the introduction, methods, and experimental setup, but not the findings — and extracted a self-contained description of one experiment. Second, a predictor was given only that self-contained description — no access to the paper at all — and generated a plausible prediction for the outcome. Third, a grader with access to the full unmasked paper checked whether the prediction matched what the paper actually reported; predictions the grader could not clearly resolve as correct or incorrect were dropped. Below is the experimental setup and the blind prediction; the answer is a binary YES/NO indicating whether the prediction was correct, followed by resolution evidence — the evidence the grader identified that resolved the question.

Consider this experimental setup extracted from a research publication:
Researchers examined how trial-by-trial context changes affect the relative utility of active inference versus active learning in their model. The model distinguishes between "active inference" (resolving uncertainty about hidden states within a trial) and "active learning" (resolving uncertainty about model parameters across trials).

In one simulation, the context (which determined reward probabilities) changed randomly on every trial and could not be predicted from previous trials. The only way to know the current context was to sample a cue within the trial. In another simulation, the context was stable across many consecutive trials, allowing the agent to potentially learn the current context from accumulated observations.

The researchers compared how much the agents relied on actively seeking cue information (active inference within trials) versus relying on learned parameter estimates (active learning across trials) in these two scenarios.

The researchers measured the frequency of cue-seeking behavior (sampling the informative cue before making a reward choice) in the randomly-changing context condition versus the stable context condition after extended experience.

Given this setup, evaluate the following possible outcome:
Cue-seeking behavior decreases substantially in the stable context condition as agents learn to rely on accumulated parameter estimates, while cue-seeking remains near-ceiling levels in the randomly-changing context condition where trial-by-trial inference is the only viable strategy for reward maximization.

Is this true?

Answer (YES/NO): NO